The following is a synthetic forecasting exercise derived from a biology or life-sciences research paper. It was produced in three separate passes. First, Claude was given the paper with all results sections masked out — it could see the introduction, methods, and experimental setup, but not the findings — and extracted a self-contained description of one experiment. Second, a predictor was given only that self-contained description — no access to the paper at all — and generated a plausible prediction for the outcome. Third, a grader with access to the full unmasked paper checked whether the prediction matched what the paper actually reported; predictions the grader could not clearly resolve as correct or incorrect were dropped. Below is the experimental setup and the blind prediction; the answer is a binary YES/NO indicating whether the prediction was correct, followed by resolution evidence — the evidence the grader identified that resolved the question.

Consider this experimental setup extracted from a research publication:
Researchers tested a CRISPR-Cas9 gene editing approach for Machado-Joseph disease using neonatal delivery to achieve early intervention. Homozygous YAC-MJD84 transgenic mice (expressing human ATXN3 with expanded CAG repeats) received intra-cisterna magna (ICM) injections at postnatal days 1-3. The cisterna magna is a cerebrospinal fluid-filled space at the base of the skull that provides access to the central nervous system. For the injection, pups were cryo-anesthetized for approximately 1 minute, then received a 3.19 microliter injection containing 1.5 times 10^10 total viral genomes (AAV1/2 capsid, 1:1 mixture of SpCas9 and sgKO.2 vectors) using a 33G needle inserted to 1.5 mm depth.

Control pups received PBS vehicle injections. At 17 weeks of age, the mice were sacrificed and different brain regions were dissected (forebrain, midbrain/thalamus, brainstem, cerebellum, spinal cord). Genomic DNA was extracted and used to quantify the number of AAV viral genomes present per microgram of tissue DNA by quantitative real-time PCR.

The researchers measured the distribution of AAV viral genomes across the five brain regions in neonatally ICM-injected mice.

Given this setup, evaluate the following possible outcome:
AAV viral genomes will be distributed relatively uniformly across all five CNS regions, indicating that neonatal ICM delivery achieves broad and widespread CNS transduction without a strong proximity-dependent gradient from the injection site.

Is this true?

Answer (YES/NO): NO